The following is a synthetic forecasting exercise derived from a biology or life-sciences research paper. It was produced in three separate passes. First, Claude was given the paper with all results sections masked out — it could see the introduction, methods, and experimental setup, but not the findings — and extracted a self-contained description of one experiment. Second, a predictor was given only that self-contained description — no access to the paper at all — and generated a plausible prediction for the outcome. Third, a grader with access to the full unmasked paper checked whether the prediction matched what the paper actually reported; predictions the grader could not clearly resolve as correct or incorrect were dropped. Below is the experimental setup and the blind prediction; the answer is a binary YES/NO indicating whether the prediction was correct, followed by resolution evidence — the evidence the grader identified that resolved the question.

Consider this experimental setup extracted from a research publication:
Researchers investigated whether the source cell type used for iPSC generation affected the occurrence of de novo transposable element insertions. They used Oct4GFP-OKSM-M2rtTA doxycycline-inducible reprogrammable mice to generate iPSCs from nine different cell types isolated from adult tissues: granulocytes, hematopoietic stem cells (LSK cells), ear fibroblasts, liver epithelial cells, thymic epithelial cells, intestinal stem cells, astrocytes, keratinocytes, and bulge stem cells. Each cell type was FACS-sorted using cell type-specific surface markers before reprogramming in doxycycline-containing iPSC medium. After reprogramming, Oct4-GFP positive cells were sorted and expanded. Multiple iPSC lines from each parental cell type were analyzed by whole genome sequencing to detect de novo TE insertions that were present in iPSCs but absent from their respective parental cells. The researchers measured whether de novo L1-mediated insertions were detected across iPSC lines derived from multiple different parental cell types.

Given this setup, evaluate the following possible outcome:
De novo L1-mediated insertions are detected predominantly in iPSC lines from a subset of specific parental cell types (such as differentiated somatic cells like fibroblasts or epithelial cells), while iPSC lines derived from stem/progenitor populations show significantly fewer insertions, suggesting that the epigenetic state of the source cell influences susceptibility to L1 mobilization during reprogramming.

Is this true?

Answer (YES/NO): NO